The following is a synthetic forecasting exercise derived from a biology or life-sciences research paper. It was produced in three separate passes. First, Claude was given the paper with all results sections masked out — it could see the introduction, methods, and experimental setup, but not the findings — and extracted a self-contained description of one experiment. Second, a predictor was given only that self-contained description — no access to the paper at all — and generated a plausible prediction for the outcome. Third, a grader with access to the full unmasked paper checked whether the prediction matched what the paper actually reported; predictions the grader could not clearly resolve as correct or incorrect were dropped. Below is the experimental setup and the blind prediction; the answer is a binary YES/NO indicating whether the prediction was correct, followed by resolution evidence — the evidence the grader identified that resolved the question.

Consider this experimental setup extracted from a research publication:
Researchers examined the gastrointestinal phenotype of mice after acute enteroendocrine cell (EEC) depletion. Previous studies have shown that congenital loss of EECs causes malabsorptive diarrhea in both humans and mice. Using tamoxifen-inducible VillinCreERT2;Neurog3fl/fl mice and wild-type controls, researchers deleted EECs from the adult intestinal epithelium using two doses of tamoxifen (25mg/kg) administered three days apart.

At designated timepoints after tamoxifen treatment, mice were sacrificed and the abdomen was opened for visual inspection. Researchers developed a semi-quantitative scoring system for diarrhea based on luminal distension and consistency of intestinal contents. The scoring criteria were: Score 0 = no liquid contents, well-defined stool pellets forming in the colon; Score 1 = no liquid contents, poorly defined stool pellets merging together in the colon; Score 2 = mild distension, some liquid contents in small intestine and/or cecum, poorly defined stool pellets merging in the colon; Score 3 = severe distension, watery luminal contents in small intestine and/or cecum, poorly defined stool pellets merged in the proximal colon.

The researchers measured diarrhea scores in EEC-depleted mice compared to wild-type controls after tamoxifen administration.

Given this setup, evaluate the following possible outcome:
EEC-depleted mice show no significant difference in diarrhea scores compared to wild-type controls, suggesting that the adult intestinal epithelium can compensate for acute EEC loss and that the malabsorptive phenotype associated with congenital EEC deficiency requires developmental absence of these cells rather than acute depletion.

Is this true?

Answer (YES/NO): NO